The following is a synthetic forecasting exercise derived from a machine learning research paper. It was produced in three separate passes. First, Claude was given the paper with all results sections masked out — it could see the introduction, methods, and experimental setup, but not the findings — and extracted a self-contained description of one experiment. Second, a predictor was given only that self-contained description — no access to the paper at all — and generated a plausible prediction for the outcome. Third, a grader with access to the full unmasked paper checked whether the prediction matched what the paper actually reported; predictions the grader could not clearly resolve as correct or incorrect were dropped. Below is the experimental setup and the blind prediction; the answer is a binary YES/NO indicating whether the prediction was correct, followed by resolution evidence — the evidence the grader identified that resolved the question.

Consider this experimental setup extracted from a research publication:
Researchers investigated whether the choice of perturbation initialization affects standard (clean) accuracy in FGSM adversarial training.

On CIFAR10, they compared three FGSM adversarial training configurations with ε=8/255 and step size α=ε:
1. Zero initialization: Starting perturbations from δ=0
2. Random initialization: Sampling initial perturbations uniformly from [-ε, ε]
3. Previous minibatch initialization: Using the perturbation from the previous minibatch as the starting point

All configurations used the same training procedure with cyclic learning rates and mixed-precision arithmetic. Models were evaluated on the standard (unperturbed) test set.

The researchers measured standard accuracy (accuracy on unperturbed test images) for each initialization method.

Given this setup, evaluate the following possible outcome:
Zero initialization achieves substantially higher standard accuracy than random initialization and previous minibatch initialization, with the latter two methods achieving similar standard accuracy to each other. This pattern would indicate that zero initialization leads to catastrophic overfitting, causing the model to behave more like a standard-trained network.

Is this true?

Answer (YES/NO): NO